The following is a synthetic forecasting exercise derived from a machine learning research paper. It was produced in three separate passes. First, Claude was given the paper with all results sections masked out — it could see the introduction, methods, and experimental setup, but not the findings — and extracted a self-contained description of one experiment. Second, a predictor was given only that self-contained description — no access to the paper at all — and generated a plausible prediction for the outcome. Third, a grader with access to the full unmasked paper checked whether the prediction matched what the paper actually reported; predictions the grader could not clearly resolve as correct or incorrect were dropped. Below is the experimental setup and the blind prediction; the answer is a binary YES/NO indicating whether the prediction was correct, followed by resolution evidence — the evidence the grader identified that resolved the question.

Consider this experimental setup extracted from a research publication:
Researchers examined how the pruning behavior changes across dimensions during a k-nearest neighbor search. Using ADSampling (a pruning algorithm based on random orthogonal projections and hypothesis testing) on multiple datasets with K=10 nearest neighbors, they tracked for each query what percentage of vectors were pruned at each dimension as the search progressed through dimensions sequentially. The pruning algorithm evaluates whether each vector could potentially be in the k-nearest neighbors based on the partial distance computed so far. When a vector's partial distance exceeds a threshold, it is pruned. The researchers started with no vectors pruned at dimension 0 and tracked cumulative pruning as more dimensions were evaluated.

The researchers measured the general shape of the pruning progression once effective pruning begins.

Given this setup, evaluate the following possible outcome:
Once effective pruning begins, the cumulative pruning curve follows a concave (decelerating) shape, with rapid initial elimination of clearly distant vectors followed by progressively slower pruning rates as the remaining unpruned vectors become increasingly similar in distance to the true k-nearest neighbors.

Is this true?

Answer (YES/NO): NO